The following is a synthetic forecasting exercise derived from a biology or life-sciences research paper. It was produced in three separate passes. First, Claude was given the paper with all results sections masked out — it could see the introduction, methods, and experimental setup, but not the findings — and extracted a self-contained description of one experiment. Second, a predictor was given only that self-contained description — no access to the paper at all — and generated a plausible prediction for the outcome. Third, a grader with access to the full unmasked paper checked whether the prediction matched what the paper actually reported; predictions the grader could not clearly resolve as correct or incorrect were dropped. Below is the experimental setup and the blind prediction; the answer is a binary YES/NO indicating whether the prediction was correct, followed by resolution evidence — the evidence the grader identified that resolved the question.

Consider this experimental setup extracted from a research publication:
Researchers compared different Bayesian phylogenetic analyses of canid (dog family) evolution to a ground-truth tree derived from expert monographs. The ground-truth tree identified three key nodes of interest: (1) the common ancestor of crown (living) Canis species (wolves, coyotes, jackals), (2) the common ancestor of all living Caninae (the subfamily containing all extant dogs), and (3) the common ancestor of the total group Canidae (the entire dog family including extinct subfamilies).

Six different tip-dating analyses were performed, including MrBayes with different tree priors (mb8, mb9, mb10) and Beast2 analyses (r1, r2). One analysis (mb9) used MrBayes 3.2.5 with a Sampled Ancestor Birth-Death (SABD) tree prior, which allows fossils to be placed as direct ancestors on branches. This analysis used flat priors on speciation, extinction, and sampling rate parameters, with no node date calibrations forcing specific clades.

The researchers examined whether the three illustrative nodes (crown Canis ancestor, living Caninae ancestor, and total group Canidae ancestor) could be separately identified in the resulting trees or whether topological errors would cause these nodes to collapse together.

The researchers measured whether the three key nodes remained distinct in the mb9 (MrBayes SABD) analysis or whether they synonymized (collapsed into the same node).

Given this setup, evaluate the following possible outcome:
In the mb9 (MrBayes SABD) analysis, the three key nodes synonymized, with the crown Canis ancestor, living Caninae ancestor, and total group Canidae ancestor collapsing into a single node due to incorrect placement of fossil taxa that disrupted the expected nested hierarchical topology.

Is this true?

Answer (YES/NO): NO